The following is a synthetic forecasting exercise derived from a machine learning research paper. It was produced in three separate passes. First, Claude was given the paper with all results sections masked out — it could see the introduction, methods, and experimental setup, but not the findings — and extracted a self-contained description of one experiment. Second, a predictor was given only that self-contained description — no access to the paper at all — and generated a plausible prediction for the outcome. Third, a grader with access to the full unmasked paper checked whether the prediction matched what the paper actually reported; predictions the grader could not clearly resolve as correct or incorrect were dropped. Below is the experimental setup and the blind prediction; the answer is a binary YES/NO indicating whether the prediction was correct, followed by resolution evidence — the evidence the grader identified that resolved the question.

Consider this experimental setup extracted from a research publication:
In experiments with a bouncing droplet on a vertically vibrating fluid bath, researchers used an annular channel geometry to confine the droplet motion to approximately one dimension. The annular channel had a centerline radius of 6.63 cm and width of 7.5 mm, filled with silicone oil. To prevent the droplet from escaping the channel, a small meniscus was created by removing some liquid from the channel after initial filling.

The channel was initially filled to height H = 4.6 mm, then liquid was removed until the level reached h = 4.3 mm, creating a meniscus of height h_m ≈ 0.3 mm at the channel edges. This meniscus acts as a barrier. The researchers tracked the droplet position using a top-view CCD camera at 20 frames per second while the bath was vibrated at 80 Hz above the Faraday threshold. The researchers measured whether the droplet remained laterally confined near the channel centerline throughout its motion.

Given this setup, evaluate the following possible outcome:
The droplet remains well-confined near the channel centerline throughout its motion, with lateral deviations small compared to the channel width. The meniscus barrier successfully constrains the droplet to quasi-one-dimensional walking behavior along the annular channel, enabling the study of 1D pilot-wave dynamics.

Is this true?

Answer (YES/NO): YES